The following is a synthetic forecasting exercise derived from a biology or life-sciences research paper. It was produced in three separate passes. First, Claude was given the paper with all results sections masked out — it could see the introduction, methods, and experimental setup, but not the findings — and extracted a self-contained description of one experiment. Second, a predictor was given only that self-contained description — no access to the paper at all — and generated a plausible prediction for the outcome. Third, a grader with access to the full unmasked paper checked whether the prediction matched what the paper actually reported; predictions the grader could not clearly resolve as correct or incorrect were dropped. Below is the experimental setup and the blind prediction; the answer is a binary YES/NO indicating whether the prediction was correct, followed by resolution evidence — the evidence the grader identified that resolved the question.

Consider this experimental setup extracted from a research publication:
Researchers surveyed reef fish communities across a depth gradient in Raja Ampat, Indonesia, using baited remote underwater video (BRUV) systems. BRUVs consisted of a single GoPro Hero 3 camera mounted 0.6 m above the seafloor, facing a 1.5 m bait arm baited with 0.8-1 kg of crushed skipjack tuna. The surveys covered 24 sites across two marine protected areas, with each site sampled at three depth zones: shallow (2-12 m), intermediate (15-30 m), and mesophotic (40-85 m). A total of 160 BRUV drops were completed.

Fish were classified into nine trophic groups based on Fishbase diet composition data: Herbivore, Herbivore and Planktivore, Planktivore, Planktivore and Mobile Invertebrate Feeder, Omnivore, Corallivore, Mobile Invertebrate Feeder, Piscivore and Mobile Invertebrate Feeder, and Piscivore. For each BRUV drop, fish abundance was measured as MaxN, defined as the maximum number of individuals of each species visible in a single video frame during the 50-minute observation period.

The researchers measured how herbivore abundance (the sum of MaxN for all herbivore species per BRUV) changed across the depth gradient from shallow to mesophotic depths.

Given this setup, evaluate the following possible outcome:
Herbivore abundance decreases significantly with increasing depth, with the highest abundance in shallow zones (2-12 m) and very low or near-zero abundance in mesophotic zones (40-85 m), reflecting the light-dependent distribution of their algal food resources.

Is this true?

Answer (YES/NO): YES